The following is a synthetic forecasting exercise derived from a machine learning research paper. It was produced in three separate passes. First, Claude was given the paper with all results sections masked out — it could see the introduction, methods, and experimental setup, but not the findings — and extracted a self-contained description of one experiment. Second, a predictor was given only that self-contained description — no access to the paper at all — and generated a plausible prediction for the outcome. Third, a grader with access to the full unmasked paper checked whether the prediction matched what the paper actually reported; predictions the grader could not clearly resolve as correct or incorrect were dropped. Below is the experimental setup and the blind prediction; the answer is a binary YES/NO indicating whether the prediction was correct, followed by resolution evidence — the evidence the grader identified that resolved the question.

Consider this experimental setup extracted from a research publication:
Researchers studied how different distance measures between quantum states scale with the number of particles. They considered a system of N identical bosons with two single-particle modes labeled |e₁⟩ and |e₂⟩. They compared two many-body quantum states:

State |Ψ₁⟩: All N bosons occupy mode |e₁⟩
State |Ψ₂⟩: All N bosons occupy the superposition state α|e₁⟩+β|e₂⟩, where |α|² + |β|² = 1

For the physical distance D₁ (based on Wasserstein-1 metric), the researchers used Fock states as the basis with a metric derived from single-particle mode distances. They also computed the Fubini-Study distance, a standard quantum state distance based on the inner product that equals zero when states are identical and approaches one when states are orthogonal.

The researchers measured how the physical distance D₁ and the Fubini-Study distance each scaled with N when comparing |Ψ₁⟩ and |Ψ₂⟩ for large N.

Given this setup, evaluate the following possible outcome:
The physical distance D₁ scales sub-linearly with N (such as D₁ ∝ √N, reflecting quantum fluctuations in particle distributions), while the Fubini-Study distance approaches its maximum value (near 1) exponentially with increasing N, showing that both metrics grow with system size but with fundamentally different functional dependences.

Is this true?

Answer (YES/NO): NO